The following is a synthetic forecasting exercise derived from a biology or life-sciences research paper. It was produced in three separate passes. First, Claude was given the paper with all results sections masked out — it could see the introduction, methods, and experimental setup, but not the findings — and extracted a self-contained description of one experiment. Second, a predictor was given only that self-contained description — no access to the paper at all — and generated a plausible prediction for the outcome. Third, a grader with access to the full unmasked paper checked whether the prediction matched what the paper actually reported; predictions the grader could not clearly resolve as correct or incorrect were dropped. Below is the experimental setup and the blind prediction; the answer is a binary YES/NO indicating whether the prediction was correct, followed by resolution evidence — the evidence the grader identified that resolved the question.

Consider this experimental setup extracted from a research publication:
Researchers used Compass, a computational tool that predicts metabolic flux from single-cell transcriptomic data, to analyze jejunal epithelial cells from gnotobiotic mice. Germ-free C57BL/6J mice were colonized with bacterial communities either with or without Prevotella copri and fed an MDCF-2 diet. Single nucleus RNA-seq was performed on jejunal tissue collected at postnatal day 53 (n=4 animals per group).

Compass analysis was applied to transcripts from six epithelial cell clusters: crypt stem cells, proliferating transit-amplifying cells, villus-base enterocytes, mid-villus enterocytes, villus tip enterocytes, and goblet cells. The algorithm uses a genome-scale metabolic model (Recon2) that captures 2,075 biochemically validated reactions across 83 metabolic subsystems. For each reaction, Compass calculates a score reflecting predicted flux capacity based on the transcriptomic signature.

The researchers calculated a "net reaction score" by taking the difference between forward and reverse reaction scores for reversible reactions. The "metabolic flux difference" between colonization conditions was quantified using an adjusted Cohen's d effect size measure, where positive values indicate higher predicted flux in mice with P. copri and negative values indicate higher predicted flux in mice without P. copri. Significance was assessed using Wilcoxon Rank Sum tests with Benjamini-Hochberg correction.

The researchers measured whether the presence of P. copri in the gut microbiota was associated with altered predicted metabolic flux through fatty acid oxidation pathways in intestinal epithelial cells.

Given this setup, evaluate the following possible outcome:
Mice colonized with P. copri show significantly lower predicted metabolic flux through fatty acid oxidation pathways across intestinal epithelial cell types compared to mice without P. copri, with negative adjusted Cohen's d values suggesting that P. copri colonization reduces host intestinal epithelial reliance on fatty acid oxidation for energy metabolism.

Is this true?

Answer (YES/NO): NO